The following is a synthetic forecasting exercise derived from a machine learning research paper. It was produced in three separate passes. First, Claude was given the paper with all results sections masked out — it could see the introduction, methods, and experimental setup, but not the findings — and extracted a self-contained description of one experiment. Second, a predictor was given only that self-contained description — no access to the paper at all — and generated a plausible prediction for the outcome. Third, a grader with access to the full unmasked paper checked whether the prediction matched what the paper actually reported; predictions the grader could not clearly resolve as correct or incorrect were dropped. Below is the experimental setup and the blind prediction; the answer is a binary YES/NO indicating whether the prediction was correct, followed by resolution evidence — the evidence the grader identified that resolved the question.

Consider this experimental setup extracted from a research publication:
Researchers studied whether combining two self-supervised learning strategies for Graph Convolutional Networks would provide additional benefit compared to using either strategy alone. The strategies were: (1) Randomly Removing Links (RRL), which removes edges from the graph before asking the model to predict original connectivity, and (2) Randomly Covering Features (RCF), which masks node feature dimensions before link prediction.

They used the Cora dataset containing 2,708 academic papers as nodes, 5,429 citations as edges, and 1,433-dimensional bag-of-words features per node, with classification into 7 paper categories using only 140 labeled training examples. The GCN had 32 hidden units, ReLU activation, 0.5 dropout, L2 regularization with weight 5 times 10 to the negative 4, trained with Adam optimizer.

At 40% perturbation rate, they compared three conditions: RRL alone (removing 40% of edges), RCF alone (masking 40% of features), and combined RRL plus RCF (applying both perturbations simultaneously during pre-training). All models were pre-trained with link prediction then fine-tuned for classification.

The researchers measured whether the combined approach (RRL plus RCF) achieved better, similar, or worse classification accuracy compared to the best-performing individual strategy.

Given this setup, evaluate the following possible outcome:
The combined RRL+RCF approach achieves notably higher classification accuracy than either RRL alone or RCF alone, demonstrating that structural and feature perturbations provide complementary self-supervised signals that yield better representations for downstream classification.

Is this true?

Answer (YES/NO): NO